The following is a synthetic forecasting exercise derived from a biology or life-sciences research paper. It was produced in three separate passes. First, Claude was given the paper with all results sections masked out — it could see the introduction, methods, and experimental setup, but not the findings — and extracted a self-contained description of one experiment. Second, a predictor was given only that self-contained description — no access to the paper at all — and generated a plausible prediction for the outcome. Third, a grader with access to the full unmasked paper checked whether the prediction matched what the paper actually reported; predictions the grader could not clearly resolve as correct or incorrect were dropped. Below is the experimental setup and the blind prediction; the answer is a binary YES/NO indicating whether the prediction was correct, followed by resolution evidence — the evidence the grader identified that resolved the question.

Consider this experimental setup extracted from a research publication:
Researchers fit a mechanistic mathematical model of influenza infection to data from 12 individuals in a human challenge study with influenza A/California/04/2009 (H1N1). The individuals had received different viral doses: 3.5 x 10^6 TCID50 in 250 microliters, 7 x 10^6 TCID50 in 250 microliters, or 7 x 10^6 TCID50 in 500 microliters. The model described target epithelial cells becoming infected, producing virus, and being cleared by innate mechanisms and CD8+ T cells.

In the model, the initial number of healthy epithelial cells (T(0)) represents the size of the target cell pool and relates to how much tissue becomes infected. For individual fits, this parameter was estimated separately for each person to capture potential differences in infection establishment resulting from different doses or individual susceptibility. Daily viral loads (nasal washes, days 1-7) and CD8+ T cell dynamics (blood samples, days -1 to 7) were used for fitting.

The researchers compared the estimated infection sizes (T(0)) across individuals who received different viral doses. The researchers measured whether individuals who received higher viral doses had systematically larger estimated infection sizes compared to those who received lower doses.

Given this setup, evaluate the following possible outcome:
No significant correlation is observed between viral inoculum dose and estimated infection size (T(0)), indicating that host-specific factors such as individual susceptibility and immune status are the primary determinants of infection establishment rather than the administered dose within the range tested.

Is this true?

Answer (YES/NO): NO